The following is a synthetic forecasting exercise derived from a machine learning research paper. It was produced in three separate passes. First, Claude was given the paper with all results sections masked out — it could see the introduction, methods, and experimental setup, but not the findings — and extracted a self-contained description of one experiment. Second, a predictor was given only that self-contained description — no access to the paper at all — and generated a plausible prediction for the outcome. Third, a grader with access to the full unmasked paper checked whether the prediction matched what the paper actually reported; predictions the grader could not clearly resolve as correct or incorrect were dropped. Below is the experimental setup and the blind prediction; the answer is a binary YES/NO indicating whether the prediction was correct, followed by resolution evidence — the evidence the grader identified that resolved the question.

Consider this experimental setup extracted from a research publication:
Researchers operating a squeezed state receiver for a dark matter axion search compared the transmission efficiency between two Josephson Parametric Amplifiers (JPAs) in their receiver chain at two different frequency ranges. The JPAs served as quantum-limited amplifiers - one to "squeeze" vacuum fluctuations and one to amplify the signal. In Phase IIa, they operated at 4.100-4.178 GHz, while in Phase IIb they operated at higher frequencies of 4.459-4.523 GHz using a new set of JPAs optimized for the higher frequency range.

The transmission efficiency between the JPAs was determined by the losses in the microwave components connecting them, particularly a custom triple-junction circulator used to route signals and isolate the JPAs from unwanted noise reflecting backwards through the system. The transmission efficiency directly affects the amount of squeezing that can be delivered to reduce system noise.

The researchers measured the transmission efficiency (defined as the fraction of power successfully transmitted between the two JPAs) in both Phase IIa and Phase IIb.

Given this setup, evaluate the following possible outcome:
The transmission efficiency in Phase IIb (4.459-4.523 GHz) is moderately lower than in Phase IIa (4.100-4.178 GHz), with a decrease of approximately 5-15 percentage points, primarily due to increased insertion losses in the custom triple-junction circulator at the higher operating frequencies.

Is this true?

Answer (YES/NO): NO